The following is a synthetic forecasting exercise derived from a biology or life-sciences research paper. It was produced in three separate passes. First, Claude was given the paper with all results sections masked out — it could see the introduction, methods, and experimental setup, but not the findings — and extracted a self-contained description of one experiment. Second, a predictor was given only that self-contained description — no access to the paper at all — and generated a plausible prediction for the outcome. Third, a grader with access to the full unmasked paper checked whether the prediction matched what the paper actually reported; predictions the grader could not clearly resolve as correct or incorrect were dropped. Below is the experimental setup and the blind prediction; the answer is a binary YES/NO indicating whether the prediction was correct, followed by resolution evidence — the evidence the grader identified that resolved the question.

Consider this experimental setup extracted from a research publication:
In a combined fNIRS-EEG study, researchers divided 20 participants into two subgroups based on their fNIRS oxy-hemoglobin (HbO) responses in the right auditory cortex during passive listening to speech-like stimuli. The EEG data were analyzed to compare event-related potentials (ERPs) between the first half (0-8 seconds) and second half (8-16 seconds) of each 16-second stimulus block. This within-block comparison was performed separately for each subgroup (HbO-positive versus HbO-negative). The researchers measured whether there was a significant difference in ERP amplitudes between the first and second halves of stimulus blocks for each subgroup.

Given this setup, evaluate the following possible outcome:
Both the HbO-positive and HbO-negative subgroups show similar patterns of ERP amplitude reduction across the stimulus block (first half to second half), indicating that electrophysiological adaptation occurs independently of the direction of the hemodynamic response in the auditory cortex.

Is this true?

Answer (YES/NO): NO